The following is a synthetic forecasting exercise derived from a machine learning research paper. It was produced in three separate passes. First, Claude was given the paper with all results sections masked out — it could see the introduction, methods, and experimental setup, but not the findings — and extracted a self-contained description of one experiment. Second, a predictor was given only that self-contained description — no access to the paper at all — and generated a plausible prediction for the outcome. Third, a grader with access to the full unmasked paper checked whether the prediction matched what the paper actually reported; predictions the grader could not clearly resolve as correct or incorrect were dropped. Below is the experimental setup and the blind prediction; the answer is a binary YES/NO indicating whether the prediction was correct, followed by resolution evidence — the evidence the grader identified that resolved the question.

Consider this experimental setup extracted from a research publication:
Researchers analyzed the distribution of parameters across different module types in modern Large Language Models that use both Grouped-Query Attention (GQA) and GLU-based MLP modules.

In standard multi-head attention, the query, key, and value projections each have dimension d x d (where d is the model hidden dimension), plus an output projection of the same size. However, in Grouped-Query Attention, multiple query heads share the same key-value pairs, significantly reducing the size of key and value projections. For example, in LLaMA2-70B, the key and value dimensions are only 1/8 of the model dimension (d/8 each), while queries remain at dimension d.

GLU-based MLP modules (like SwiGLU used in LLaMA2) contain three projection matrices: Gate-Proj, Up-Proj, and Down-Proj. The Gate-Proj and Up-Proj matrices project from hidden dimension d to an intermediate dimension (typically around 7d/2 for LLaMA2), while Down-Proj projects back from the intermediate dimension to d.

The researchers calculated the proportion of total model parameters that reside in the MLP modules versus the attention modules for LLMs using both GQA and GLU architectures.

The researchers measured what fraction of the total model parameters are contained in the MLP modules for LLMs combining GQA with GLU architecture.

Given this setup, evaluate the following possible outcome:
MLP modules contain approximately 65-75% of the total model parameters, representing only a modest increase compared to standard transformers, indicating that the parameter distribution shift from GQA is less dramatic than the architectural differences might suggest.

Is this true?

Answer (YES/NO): NO